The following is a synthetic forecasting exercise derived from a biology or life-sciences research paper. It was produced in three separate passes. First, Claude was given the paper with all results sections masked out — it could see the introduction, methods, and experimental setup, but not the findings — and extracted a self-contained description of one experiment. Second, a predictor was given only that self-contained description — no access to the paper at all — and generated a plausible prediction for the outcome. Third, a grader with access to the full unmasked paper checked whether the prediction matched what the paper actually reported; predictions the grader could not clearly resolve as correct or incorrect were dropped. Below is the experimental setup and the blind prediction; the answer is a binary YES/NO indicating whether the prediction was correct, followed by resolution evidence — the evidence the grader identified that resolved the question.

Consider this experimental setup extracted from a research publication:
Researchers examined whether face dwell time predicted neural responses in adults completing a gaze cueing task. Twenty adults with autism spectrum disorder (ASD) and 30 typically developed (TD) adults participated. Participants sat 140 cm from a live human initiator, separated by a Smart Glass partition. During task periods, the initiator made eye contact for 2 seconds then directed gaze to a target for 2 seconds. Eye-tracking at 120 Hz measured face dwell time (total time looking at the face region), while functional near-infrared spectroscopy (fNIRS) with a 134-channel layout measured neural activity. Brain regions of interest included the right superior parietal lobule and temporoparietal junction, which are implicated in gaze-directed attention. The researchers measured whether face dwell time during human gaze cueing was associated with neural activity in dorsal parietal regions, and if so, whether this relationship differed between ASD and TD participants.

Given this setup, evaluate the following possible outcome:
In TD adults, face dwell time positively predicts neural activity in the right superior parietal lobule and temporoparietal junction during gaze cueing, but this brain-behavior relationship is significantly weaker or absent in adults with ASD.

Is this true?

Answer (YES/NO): YES